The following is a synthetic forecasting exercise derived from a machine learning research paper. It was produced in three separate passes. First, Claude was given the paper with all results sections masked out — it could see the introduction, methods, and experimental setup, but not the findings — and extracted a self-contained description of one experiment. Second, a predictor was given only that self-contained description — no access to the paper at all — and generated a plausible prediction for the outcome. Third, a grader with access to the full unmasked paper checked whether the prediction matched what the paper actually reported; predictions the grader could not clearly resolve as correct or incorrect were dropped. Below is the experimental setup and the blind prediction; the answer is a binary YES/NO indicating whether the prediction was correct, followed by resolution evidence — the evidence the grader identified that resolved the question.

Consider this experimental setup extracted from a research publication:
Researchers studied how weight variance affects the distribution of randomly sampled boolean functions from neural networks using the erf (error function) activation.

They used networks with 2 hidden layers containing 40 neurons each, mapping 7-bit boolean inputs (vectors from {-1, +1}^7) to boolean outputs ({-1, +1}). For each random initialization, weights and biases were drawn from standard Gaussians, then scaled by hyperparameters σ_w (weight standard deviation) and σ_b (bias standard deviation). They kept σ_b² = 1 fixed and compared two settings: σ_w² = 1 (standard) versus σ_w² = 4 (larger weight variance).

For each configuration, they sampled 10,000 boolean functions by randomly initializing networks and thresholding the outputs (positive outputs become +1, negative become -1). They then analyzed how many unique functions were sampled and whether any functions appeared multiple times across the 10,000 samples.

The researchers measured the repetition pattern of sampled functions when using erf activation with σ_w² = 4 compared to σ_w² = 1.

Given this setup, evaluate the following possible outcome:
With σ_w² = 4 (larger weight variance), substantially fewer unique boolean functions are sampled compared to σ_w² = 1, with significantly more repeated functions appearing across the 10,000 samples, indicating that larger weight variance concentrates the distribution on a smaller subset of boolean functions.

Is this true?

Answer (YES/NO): NO